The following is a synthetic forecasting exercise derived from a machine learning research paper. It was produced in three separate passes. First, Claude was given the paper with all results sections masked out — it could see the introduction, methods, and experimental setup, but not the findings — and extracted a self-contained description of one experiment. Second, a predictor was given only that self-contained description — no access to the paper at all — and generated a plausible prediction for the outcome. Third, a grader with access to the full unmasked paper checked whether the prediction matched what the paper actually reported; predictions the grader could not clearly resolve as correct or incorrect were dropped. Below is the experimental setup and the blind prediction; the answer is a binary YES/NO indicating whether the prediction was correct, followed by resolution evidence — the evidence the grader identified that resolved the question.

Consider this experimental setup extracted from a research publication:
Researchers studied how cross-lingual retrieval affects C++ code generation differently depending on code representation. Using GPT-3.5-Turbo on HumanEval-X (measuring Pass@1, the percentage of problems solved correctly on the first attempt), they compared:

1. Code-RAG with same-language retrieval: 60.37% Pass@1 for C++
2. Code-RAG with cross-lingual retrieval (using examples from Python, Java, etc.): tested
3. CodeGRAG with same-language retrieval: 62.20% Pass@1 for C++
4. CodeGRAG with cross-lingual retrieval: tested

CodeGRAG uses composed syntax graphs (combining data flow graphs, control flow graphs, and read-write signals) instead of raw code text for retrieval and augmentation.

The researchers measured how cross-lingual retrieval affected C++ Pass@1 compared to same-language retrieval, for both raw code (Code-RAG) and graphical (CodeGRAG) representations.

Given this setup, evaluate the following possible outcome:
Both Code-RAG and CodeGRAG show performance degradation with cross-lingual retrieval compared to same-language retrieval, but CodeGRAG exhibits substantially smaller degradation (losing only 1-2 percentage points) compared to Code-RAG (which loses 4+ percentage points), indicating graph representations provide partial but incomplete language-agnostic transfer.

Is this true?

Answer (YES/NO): NO